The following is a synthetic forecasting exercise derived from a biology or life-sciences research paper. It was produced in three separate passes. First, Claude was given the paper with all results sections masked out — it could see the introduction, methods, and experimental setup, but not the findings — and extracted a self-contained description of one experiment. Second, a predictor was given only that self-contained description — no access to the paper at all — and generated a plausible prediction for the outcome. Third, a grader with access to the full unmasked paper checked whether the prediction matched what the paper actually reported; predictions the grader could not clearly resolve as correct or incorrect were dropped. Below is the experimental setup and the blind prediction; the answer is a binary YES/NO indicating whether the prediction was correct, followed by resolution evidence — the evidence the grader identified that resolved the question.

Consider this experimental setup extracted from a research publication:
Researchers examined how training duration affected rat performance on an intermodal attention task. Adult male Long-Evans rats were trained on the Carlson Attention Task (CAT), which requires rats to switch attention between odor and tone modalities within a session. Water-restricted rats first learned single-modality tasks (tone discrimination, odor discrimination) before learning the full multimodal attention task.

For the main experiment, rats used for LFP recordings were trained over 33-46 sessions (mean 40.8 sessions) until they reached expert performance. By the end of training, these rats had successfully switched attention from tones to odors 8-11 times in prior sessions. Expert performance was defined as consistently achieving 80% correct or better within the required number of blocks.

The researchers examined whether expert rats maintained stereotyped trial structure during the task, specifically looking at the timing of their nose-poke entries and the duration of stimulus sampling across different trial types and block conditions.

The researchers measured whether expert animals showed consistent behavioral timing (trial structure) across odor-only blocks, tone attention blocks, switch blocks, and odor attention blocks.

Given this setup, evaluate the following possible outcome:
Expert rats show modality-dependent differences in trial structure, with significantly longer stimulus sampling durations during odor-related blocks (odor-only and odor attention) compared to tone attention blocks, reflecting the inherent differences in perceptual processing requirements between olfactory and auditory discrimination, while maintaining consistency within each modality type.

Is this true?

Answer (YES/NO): NO